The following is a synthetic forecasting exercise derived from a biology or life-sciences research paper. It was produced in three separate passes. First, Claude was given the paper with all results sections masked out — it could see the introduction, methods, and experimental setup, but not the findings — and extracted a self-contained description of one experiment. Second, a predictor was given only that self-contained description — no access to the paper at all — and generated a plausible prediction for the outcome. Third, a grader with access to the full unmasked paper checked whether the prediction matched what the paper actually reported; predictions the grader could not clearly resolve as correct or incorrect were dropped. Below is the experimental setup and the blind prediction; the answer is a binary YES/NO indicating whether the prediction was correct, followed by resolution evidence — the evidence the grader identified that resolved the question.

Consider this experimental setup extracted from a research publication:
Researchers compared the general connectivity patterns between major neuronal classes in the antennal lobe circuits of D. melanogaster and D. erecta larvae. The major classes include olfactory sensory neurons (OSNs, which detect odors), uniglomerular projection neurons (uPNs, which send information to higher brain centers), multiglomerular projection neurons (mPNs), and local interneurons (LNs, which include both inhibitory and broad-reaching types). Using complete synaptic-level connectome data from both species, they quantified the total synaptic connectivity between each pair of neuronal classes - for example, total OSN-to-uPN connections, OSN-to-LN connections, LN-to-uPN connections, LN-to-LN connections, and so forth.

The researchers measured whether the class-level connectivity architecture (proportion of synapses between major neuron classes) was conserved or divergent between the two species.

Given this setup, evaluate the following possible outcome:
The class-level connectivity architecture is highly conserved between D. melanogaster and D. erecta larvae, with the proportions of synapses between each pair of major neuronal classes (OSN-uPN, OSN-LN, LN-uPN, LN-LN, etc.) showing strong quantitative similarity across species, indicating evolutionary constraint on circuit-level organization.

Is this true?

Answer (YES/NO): YES